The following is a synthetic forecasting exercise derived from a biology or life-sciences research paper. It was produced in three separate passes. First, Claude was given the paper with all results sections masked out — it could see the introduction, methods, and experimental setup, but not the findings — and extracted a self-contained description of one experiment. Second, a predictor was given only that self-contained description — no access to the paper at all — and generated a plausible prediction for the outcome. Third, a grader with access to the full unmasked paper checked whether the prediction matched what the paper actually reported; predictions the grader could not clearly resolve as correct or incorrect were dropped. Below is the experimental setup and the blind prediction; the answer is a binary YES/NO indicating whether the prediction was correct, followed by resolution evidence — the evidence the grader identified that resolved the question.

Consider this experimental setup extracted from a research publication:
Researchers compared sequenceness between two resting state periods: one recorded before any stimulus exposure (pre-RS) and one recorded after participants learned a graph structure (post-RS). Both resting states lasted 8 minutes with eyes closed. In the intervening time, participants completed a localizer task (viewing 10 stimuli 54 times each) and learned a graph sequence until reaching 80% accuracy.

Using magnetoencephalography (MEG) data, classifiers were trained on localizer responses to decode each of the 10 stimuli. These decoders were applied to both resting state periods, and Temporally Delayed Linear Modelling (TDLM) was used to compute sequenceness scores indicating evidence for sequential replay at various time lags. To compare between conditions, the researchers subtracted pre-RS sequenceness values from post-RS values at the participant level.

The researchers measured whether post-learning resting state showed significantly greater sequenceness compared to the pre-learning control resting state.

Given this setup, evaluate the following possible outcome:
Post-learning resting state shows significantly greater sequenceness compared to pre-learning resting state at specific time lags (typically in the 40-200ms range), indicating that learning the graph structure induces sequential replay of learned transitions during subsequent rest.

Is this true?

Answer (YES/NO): NO